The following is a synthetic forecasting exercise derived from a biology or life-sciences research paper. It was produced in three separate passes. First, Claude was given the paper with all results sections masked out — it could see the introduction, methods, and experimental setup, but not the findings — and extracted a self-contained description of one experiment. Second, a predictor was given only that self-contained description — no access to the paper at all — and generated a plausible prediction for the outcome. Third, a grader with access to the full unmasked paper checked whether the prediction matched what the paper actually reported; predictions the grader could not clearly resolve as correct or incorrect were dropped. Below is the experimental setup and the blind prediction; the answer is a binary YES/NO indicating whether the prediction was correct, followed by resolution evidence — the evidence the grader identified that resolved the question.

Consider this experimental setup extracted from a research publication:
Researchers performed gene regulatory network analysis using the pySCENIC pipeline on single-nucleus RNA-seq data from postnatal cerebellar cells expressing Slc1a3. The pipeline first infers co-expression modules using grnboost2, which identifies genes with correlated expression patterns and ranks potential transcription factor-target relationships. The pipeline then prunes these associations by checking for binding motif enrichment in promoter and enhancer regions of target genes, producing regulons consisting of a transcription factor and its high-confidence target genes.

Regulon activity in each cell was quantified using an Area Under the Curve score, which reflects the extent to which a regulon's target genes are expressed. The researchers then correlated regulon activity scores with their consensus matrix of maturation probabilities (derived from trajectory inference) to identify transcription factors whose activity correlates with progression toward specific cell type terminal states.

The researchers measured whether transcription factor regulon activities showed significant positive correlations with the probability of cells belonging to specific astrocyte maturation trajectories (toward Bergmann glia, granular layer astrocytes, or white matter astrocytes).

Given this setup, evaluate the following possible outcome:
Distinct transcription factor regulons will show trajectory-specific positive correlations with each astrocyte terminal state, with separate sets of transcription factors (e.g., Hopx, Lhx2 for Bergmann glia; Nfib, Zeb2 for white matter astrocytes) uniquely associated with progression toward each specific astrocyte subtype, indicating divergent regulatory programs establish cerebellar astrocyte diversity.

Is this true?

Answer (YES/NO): NO